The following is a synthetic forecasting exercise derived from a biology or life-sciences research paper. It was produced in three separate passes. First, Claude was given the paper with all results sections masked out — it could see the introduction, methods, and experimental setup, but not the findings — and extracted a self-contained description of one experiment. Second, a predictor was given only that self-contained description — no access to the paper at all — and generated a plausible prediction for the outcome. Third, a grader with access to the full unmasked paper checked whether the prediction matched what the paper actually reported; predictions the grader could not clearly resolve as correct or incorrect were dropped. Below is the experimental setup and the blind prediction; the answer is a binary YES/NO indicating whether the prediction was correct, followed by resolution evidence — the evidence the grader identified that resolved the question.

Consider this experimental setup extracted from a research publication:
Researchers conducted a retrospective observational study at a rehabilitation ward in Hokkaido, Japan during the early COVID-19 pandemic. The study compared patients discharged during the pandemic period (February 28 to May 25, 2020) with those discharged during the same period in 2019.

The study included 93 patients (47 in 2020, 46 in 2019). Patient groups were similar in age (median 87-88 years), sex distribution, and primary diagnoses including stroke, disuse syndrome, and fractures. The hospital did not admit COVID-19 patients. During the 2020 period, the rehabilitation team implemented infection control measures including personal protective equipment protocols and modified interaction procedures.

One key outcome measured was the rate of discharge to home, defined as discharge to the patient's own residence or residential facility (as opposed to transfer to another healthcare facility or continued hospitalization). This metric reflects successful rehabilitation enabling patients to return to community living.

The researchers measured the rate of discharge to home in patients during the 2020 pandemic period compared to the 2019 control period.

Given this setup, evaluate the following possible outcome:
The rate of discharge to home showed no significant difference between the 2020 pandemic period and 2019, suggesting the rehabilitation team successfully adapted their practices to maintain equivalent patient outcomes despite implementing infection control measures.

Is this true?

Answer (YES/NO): YES